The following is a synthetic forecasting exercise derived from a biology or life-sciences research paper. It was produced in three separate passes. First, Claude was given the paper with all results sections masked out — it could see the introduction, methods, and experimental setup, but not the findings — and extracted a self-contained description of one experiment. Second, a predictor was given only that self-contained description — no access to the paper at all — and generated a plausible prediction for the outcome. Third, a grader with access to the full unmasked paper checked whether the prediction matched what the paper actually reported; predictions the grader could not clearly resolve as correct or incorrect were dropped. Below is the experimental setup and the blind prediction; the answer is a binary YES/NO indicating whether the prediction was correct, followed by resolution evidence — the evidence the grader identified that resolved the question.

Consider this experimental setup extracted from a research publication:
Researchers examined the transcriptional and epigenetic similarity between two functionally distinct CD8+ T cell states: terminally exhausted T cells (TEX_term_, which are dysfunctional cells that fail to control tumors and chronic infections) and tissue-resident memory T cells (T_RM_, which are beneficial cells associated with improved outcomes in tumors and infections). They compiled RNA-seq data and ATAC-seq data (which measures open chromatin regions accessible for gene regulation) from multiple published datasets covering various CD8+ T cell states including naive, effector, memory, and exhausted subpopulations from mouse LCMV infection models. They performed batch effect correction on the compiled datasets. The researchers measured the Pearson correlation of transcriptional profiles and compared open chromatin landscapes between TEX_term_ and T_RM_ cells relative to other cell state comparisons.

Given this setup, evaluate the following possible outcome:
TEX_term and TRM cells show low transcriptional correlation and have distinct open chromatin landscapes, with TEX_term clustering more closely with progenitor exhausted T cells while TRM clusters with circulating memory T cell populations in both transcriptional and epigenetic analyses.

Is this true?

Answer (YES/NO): NO